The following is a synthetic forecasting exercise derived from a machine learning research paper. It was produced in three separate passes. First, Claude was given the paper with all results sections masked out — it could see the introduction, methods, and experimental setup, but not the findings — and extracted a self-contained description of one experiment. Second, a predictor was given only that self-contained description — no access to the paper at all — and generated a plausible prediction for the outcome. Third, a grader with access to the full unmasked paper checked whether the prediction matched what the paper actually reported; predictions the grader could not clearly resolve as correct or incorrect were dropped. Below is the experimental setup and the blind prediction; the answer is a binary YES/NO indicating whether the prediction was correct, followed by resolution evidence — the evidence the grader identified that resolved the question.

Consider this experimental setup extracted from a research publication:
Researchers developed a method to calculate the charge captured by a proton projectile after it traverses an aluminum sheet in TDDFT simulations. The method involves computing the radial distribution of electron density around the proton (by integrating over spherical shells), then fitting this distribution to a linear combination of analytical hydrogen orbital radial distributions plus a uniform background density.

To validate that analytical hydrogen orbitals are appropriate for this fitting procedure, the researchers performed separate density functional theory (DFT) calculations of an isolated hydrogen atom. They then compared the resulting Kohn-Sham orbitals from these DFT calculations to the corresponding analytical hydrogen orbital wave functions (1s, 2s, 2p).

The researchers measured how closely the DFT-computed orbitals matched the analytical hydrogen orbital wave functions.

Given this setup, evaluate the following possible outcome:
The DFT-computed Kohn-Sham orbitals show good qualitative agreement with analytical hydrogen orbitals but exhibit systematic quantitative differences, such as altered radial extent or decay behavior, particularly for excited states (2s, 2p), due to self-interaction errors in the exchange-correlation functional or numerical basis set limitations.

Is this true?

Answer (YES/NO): NO